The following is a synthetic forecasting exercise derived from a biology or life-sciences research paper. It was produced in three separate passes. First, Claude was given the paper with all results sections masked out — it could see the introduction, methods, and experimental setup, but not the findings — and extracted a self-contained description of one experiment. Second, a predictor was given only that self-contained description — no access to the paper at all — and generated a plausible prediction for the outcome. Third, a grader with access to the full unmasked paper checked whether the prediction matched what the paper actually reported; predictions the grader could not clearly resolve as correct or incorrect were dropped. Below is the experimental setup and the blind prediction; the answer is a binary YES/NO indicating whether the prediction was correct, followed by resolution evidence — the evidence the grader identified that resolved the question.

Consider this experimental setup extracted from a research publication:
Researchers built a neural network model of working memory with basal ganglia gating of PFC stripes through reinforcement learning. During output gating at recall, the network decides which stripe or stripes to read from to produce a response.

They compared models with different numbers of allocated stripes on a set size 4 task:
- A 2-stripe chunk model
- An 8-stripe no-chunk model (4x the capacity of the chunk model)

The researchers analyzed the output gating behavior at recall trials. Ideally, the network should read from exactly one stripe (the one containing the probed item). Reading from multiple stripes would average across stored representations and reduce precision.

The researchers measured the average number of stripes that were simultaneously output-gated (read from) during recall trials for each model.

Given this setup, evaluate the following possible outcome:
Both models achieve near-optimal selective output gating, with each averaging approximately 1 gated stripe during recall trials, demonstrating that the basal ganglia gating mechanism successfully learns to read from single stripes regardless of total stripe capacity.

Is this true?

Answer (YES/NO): NO